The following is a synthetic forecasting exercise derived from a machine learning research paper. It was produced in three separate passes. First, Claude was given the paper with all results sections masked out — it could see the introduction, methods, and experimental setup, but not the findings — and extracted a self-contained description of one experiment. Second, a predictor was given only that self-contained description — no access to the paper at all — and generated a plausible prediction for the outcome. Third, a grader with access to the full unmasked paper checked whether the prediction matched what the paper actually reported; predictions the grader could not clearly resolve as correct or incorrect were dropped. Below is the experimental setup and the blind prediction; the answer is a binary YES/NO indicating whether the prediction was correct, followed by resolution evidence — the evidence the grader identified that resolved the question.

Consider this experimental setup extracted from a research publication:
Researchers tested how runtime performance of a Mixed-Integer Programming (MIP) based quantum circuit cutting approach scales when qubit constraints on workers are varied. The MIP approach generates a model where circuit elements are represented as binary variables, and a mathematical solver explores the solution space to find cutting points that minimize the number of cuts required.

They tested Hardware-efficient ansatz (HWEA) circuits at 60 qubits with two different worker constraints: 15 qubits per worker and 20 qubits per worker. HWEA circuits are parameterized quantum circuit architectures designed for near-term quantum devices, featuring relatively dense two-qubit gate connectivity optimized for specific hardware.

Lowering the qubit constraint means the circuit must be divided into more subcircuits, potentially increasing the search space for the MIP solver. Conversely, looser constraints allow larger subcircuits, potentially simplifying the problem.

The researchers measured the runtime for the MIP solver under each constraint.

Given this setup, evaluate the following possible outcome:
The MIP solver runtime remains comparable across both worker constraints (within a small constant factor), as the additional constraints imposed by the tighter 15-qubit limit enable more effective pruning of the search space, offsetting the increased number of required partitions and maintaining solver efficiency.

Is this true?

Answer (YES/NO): NO